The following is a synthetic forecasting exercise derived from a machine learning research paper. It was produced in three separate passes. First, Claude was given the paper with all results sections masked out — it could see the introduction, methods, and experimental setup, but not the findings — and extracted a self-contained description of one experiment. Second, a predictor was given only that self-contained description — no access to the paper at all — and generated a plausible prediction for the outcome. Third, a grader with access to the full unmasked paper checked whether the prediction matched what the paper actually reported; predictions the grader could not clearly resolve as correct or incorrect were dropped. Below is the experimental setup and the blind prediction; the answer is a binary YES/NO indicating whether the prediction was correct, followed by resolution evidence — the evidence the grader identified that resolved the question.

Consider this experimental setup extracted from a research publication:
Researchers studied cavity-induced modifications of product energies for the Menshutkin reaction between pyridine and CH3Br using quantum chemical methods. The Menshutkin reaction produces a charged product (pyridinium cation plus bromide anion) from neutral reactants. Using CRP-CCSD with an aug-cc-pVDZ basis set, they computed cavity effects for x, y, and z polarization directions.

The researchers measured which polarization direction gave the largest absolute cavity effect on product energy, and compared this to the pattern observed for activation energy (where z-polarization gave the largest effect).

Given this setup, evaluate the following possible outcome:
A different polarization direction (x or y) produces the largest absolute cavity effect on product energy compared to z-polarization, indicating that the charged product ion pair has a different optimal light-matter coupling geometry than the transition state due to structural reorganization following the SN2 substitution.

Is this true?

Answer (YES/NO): NO